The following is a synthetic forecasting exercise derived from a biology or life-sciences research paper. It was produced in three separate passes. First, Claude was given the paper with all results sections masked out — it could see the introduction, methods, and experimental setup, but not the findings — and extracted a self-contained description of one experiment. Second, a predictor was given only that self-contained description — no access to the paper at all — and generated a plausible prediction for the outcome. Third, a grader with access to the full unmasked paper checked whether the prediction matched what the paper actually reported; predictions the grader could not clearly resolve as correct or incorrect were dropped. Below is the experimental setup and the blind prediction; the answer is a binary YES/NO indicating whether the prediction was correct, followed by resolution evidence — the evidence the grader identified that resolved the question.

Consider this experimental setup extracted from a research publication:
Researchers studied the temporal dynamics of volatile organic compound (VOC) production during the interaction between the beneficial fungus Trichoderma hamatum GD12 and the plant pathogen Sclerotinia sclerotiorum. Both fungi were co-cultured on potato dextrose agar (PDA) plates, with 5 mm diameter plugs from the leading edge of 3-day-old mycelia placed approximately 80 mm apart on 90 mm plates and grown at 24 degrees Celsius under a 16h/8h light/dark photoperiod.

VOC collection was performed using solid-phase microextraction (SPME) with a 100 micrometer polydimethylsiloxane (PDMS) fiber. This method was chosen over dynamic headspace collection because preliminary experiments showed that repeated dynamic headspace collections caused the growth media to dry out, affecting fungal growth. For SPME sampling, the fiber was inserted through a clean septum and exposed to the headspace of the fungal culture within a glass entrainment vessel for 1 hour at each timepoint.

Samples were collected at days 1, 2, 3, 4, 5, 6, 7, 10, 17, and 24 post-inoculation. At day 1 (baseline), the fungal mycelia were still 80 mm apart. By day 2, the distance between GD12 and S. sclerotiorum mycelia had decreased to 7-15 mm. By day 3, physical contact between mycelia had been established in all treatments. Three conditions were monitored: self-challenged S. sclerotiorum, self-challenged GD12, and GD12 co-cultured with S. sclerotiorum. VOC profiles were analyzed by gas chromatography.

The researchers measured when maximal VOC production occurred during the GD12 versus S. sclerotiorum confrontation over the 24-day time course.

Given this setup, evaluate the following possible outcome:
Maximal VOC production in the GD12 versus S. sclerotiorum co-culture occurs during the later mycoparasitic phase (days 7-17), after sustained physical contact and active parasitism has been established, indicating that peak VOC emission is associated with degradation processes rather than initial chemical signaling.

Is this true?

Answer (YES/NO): YES